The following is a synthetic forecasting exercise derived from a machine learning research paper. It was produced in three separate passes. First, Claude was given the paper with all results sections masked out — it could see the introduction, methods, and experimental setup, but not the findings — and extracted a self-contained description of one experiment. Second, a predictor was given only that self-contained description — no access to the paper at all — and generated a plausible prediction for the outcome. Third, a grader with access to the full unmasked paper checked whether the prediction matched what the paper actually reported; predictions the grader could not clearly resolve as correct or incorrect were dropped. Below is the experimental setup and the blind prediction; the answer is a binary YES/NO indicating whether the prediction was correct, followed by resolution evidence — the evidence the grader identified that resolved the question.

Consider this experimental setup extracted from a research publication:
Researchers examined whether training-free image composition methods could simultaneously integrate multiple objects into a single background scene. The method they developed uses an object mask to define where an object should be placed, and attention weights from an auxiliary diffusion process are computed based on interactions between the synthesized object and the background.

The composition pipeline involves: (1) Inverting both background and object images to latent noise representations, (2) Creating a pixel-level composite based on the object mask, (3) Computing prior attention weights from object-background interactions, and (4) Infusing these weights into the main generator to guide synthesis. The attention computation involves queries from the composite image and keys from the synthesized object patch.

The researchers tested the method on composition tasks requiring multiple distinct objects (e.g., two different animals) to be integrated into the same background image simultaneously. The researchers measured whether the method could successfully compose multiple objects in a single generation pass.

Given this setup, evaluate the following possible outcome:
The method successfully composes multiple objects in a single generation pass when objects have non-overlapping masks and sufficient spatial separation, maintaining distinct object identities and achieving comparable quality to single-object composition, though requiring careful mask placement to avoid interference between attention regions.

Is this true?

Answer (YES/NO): NO